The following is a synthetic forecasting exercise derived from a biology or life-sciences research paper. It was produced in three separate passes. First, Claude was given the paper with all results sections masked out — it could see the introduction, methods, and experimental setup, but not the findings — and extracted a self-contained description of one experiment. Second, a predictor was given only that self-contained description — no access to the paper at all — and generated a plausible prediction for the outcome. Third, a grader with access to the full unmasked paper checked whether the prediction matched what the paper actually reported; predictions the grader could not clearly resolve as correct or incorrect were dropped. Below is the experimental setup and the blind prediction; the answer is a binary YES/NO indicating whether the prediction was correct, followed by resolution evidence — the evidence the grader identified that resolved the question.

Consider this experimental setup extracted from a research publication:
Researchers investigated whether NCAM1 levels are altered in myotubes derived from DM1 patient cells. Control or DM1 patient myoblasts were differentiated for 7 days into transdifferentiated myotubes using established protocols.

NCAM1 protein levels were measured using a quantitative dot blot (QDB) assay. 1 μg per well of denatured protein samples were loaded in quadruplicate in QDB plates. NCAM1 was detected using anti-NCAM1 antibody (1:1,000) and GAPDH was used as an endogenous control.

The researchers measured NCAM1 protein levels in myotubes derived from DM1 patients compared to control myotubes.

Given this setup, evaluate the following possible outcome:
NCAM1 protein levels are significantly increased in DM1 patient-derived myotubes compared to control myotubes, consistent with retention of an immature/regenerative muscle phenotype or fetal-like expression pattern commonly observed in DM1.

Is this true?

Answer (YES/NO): YES